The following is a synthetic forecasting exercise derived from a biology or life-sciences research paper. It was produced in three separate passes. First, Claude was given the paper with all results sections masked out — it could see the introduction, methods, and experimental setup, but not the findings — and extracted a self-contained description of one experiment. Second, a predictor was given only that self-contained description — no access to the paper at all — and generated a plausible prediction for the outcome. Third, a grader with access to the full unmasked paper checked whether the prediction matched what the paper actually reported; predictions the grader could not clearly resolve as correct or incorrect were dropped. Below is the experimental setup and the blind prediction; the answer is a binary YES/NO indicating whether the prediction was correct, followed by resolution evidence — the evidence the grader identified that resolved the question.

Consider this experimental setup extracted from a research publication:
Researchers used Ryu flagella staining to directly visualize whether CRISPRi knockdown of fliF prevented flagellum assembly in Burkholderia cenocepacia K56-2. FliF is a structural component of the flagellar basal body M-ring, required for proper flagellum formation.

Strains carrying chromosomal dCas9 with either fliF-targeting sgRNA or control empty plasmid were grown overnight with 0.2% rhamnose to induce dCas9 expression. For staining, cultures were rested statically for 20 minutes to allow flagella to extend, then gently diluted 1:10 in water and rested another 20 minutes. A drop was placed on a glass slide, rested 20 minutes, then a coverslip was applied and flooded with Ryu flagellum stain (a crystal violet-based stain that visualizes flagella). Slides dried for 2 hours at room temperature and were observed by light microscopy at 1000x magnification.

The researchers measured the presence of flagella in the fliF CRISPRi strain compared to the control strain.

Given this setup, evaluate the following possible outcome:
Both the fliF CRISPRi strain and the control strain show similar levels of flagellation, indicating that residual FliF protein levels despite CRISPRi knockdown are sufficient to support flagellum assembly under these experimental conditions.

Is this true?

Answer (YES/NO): NO